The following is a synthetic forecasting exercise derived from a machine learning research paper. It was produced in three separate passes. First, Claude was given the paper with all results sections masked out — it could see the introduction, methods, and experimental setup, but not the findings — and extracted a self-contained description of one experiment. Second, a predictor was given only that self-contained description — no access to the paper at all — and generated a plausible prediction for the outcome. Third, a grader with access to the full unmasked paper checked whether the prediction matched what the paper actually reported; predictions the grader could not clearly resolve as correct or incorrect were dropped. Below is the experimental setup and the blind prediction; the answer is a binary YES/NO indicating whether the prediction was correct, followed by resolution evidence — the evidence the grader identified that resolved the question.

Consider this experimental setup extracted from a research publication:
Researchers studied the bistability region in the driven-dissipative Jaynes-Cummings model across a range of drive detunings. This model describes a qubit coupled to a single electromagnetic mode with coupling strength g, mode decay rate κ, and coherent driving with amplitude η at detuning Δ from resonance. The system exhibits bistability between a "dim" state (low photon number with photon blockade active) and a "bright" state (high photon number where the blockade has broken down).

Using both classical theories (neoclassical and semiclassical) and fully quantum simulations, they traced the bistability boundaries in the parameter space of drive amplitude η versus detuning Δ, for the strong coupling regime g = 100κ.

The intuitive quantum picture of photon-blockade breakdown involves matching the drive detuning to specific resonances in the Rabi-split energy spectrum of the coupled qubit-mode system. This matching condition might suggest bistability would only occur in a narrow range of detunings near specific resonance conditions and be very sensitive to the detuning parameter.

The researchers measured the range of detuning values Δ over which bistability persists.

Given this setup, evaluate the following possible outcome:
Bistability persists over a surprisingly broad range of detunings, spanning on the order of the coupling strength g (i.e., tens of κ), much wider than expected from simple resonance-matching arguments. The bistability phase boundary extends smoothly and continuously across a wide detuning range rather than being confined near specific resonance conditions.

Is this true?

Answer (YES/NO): YES